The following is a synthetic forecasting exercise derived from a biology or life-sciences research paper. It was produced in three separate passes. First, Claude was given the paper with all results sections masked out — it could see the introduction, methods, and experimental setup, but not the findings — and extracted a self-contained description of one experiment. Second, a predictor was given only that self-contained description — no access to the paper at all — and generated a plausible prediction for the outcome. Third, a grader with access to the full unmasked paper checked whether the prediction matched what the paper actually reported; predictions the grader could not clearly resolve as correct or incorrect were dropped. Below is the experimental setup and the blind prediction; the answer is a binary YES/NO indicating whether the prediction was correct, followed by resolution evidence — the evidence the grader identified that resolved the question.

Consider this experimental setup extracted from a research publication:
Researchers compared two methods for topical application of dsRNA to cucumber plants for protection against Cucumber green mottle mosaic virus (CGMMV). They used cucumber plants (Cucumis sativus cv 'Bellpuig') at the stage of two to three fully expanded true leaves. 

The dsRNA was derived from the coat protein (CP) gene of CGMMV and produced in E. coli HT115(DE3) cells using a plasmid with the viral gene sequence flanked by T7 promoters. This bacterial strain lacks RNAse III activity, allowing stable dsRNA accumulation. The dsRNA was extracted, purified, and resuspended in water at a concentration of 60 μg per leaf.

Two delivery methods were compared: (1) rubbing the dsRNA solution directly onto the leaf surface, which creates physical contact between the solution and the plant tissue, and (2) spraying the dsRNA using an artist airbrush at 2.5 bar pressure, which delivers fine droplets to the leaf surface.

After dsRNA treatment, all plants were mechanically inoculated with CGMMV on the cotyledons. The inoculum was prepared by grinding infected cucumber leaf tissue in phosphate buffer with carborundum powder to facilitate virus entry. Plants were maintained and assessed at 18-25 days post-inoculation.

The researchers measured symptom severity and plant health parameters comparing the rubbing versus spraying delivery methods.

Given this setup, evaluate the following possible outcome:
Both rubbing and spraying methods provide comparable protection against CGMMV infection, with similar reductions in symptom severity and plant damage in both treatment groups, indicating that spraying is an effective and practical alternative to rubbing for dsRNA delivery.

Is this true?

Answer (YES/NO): YES